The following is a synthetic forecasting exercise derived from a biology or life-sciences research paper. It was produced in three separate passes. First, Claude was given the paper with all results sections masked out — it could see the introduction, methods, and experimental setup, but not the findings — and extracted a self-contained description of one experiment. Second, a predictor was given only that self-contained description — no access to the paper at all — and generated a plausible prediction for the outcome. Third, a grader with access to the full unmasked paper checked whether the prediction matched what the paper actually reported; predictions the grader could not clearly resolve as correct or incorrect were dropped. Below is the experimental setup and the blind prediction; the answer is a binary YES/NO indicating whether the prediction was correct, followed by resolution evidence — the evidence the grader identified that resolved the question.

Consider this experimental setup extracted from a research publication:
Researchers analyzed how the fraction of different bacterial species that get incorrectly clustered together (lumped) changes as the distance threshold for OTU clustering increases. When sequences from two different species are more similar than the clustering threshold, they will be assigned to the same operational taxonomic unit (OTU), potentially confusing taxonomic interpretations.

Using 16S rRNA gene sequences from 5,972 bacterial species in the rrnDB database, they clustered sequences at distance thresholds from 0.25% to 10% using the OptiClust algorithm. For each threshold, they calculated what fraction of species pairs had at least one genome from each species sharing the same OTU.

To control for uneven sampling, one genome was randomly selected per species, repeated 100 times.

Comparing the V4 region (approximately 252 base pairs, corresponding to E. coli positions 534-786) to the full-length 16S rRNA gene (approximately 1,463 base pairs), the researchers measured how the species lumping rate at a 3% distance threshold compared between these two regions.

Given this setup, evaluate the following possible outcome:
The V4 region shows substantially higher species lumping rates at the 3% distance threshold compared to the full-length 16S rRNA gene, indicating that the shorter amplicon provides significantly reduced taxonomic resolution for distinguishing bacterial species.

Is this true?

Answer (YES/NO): YES